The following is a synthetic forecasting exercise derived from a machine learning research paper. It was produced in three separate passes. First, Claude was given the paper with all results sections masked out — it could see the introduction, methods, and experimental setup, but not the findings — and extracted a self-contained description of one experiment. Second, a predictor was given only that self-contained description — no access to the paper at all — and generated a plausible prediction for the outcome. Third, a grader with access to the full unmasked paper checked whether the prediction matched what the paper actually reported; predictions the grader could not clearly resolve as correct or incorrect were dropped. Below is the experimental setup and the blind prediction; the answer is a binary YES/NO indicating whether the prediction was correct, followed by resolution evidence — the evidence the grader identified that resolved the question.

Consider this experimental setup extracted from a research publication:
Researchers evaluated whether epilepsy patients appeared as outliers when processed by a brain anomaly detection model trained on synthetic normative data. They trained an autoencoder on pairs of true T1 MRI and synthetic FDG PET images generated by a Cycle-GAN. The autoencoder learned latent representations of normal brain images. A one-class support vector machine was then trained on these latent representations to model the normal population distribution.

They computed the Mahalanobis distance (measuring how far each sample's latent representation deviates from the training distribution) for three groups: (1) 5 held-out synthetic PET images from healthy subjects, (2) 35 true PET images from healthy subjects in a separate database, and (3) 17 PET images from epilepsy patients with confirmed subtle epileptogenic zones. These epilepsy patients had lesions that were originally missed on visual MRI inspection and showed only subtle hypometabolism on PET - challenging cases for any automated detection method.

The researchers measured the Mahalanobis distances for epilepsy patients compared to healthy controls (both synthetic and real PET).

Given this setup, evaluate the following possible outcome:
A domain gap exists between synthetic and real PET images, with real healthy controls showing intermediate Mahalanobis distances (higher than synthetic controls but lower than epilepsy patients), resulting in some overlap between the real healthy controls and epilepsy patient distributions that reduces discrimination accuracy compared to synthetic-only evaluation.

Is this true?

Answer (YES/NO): NO